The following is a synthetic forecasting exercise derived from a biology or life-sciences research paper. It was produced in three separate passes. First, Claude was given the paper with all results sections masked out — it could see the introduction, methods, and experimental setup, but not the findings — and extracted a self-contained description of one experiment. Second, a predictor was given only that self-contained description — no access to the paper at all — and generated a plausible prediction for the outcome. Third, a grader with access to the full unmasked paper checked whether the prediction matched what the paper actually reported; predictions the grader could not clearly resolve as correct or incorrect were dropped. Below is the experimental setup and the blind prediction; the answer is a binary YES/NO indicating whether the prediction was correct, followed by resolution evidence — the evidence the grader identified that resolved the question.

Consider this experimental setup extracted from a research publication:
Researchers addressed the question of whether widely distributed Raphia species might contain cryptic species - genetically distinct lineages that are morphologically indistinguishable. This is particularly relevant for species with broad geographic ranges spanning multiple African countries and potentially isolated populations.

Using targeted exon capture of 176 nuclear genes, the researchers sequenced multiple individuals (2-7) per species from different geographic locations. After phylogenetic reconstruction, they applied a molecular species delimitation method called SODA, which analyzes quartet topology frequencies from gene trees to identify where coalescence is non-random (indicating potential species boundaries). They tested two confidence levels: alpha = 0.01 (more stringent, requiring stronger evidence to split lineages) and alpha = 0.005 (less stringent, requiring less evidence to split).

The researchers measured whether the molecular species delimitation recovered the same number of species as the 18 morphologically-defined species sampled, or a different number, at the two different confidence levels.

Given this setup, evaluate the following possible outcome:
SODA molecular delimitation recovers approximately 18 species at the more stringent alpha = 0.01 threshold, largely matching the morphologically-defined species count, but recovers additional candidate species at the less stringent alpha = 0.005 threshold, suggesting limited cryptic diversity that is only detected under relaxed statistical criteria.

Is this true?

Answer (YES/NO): NO